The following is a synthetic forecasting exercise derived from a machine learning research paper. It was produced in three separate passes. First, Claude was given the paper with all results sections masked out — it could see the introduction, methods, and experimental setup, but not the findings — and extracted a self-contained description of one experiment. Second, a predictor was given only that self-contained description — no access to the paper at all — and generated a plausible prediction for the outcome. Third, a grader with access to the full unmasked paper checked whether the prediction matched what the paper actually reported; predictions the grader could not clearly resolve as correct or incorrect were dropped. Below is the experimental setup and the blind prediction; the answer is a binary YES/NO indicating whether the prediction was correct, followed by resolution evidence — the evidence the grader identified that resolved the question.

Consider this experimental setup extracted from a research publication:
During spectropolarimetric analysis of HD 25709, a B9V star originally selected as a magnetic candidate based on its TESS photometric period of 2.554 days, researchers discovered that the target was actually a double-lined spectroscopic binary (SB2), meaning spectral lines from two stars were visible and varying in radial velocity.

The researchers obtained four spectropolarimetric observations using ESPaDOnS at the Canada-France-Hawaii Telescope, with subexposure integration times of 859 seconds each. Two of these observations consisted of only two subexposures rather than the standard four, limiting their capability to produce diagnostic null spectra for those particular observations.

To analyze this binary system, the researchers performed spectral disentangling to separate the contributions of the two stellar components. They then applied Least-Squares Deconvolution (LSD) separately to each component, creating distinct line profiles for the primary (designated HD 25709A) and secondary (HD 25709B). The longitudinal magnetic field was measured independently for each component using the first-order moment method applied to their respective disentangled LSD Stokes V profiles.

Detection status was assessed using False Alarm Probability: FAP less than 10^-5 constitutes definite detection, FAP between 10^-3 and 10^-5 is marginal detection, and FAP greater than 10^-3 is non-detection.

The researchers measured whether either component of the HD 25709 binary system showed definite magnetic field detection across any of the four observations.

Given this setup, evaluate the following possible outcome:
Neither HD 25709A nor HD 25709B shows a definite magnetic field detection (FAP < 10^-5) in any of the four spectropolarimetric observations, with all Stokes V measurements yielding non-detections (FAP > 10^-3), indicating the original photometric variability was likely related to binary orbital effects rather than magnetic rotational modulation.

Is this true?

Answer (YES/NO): NO